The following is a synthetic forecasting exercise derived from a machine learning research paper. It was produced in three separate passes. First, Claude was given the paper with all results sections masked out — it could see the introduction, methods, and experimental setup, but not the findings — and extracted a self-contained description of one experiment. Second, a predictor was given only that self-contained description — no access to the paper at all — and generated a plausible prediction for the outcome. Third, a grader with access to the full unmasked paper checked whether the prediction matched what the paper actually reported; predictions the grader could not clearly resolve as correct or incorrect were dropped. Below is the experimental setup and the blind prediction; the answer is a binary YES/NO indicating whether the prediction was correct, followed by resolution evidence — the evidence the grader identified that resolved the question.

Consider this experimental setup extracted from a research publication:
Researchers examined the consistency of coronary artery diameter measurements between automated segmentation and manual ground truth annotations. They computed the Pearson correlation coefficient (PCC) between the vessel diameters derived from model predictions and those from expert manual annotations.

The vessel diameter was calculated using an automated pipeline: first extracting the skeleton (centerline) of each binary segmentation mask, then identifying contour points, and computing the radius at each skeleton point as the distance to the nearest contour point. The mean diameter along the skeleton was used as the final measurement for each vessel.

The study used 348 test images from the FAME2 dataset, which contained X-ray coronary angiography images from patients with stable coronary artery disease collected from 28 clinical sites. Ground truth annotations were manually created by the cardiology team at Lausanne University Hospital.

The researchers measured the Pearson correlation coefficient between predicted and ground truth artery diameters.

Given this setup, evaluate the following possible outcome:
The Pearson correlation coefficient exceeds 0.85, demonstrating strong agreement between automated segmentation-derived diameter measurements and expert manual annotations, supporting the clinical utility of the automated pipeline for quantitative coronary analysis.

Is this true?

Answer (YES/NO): NO